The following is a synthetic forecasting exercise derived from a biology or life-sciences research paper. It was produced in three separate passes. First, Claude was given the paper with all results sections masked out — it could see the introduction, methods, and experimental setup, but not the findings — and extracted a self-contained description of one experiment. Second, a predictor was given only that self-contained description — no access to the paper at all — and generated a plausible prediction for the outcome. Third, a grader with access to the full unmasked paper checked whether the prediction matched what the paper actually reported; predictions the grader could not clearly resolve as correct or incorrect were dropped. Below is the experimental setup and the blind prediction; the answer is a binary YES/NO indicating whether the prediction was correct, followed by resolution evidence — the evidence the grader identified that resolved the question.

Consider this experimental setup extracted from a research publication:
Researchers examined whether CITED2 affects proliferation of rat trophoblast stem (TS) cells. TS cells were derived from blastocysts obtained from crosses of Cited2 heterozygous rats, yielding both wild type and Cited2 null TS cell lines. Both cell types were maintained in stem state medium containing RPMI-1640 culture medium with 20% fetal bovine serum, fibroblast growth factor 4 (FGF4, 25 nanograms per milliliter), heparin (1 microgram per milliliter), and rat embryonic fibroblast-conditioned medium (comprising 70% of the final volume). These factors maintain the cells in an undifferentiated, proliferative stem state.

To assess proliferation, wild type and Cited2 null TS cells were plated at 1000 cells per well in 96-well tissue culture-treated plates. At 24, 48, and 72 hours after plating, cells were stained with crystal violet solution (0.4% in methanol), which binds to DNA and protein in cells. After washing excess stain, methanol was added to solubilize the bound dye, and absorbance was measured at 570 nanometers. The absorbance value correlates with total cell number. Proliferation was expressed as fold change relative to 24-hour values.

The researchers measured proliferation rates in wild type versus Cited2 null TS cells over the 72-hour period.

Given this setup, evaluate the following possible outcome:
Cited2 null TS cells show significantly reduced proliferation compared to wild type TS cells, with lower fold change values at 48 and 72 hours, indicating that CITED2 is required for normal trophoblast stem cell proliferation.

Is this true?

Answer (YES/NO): YES